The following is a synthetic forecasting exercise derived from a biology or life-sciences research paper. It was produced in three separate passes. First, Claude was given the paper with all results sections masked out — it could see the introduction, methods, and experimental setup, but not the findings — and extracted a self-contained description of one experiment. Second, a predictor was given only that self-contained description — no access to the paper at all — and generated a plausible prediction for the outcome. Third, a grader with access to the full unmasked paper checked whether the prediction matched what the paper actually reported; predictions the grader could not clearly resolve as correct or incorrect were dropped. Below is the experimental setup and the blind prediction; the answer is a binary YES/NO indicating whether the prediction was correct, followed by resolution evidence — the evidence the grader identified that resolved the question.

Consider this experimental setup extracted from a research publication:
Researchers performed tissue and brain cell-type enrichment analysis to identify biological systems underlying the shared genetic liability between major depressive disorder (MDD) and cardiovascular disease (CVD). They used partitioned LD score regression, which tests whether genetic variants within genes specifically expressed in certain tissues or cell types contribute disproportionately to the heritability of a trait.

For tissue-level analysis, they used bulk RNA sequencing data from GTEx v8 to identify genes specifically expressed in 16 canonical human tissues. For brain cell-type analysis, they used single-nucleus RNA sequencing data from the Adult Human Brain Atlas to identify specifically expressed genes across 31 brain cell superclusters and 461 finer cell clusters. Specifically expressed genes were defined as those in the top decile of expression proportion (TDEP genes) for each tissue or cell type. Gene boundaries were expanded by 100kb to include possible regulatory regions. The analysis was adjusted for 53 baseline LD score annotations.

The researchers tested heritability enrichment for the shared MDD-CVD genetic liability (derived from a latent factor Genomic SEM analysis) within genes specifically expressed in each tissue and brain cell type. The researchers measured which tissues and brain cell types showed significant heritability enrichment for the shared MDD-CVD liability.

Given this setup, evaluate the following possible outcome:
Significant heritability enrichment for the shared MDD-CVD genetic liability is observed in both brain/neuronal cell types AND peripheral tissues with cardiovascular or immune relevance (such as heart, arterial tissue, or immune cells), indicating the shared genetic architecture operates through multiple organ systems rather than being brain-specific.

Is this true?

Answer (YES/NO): YES